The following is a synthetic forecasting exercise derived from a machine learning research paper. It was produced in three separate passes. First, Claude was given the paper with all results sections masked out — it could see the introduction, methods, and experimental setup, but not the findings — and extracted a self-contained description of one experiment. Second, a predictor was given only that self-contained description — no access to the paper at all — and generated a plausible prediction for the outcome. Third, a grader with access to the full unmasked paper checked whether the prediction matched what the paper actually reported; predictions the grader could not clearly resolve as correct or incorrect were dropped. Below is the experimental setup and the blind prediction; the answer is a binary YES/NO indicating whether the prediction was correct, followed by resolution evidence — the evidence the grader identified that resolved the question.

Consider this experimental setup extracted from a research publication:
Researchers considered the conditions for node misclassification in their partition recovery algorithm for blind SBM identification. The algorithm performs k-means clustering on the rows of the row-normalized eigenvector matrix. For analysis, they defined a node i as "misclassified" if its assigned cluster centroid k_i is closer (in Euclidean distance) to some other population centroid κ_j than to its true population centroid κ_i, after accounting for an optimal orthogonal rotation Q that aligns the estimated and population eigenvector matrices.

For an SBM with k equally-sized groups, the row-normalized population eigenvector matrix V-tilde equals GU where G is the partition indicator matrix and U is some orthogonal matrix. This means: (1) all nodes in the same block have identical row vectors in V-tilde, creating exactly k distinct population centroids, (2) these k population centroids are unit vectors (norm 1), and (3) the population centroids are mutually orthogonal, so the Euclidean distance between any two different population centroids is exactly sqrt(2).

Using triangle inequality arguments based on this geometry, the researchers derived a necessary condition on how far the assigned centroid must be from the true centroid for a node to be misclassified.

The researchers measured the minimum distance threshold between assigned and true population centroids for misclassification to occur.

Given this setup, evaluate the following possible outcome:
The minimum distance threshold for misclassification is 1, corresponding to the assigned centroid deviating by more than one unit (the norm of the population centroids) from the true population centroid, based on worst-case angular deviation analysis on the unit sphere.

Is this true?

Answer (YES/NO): NO